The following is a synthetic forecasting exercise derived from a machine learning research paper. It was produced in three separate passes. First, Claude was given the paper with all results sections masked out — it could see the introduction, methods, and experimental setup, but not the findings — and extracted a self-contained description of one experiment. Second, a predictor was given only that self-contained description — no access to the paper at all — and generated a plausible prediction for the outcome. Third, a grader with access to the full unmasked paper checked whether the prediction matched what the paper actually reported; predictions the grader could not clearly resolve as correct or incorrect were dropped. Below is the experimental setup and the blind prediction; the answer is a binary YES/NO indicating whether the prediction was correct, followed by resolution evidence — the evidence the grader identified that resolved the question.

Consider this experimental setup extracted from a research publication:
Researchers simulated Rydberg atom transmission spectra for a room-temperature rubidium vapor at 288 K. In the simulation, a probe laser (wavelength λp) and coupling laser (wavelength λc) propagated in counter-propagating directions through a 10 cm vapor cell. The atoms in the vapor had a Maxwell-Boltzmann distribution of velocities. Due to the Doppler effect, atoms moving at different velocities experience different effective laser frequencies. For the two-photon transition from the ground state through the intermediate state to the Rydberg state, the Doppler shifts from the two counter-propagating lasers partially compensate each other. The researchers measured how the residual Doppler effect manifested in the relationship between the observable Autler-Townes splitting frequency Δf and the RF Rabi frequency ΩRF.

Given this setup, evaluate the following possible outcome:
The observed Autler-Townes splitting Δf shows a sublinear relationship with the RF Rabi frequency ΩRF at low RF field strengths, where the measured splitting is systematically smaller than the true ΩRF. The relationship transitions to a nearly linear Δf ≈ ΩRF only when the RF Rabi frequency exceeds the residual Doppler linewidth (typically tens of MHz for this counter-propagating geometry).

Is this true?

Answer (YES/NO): NO